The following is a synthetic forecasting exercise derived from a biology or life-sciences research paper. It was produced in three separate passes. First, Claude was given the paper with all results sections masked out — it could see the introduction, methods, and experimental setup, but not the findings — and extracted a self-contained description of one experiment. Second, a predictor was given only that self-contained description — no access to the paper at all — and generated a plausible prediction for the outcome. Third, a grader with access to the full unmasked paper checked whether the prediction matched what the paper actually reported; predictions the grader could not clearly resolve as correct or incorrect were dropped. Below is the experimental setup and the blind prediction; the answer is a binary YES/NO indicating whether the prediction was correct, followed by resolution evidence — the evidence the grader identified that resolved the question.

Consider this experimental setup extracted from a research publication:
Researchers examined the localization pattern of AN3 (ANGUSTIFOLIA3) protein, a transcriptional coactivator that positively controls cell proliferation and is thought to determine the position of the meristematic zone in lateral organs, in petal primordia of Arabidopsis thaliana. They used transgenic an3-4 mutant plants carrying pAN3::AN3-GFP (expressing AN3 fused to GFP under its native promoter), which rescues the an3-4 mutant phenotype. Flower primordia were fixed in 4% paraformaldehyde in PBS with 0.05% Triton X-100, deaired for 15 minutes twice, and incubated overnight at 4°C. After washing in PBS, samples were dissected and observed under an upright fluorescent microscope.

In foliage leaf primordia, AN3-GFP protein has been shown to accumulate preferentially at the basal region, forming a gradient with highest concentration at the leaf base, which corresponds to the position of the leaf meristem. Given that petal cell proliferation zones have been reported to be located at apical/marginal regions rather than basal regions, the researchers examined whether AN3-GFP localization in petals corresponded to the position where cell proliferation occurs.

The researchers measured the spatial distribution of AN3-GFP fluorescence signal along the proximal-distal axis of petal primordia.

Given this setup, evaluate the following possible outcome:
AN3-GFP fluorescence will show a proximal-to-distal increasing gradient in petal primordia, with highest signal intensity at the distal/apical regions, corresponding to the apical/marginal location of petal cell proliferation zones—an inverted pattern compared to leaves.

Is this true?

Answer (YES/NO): YES